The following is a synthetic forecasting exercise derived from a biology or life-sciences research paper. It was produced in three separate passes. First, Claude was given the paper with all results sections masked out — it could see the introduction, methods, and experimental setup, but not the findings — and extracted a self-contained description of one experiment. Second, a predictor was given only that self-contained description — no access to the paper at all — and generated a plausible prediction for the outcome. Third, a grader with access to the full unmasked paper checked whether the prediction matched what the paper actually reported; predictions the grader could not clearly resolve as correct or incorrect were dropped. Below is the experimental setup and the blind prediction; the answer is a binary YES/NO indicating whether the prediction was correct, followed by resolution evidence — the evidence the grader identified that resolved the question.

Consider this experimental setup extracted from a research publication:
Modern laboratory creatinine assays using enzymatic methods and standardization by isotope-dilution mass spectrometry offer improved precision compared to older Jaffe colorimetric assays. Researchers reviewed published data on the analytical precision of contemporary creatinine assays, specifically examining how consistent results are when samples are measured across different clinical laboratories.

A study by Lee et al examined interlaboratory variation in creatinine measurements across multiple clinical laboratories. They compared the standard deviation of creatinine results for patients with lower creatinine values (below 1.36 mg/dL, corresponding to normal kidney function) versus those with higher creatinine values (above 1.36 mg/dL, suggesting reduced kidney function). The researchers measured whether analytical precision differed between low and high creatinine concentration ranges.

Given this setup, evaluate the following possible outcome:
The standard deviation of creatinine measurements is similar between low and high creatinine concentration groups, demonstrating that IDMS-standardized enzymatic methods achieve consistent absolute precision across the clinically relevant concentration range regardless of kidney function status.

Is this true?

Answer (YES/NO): NO